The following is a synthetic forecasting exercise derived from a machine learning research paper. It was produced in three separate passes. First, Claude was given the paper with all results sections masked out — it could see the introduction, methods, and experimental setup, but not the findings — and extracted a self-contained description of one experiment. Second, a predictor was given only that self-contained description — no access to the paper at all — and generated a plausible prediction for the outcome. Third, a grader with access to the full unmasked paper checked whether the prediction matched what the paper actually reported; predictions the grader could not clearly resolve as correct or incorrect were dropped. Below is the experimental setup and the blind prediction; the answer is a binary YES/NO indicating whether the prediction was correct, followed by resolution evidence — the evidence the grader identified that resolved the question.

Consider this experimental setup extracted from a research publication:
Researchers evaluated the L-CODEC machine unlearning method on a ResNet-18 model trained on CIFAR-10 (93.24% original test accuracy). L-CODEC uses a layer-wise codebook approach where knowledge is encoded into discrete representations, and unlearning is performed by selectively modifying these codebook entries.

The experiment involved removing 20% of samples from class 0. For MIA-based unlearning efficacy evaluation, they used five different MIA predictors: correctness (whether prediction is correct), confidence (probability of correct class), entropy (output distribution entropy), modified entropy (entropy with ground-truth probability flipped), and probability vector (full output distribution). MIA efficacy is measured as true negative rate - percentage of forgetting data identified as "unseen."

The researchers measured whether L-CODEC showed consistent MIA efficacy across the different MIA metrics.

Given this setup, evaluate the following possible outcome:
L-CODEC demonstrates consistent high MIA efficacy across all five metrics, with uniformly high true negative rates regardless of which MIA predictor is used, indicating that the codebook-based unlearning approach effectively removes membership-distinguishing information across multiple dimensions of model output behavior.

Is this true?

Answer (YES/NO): NO